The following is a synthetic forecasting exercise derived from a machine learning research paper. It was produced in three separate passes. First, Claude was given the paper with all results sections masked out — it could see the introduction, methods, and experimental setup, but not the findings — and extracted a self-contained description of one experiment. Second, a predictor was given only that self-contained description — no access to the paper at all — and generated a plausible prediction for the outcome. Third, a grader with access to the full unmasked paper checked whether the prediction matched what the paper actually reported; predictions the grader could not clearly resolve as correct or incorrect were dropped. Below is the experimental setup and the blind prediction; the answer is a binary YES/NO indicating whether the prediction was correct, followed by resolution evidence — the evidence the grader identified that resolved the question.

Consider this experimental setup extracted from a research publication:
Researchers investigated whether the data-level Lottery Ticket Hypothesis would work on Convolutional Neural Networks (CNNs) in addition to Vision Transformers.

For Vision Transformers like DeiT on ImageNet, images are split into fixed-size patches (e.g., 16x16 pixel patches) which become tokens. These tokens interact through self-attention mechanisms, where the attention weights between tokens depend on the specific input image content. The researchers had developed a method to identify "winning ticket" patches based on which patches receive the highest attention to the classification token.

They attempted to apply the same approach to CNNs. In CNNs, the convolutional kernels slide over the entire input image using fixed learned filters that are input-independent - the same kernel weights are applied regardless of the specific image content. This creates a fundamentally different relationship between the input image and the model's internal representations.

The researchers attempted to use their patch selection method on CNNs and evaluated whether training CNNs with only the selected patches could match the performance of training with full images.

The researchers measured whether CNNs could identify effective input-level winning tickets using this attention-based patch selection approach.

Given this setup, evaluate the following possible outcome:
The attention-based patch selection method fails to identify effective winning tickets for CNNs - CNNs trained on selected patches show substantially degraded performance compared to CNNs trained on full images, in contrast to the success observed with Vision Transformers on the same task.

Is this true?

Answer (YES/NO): YES